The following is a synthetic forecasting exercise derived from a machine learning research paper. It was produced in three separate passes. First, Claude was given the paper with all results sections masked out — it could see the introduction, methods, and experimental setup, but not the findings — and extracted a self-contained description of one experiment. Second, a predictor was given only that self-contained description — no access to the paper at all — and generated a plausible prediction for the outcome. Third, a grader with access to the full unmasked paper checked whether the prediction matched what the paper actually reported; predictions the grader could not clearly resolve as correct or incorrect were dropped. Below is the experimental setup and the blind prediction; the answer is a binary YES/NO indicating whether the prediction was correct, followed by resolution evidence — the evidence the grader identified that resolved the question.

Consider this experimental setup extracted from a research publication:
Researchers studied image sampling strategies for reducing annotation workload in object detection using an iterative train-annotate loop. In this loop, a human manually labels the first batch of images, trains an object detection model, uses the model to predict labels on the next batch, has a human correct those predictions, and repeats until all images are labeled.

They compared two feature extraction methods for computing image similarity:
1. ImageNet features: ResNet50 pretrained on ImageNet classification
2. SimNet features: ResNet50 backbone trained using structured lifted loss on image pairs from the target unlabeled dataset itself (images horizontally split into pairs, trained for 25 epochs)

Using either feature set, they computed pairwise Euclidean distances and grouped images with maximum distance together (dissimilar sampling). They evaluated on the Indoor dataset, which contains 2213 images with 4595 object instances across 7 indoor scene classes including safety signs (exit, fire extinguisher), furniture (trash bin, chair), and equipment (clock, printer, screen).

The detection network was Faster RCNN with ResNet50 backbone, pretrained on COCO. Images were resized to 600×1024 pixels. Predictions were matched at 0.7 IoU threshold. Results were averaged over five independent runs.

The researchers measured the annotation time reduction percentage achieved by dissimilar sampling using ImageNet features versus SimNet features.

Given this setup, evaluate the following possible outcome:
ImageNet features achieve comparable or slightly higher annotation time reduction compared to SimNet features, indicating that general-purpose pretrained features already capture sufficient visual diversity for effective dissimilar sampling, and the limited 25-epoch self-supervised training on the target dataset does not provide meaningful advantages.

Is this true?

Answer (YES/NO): NO